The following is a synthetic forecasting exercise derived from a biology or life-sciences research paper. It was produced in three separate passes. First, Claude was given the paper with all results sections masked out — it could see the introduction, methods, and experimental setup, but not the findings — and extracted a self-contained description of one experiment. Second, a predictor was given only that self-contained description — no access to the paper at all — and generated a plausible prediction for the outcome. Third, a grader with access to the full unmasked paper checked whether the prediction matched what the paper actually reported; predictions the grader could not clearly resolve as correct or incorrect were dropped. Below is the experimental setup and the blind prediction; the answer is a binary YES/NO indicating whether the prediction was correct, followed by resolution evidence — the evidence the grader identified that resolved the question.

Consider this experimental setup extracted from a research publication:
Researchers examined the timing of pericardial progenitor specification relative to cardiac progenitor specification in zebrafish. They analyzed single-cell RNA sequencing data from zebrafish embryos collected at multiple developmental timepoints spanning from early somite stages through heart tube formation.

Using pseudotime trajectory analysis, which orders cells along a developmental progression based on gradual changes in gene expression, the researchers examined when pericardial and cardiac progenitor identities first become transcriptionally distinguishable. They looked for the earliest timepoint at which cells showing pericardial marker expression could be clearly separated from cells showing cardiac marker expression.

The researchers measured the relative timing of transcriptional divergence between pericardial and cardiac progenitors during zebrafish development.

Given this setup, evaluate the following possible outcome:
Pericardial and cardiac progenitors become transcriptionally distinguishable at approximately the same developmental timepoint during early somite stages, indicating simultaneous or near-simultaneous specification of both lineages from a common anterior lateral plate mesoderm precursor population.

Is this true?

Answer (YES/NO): YES